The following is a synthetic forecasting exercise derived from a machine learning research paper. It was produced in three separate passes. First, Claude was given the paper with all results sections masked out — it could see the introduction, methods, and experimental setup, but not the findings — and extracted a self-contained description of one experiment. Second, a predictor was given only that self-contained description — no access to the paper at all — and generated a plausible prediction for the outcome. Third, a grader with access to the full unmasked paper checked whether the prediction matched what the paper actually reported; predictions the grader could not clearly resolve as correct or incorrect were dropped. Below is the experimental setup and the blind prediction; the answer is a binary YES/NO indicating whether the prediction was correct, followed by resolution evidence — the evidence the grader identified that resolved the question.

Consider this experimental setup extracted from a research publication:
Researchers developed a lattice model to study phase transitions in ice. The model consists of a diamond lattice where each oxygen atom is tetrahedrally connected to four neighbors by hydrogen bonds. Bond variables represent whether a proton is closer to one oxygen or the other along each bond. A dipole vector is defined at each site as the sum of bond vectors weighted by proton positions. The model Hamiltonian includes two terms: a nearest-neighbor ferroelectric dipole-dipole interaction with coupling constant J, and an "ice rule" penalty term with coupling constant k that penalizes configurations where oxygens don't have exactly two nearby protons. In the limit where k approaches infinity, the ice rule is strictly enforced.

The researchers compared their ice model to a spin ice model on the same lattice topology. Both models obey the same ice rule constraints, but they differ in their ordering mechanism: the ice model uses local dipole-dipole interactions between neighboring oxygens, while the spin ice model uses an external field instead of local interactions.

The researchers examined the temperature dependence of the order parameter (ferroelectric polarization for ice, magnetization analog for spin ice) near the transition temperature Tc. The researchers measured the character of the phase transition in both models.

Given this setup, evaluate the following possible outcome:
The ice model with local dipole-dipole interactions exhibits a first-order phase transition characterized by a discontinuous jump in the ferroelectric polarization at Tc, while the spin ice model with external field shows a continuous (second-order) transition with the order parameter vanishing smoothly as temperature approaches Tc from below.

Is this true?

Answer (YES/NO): YES